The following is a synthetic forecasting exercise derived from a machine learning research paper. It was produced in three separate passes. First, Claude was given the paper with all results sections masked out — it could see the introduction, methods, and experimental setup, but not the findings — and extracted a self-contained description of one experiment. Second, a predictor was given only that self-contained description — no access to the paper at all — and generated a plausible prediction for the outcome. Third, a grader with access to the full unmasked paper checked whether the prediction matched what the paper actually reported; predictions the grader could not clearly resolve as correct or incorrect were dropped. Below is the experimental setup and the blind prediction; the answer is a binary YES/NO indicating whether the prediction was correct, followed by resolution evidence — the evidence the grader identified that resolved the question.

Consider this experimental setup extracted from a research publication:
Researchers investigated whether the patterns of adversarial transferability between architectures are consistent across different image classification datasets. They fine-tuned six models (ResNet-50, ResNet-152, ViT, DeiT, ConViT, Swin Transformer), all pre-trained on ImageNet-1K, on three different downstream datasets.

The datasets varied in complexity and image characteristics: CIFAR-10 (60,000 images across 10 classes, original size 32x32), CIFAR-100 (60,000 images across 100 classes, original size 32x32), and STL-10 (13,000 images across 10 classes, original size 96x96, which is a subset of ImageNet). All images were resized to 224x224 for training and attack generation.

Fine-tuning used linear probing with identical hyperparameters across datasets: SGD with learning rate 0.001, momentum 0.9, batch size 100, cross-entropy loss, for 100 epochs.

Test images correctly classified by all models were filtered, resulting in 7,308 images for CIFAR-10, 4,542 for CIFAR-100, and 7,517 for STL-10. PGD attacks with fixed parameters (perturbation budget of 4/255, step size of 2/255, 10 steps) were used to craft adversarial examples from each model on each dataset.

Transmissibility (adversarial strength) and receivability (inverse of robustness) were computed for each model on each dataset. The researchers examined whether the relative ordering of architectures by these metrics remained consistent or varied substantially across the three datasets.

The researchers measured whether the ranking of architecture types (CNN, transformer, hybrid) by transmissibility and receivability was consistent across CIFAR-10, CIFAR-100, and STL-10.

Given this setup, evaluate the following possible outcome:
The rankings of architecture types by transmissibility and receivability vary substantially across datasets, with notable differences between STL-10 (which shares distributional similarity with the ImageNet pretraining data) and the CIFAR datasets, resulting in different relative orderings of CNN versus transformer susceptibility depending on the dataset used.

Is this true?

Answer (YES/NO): NO